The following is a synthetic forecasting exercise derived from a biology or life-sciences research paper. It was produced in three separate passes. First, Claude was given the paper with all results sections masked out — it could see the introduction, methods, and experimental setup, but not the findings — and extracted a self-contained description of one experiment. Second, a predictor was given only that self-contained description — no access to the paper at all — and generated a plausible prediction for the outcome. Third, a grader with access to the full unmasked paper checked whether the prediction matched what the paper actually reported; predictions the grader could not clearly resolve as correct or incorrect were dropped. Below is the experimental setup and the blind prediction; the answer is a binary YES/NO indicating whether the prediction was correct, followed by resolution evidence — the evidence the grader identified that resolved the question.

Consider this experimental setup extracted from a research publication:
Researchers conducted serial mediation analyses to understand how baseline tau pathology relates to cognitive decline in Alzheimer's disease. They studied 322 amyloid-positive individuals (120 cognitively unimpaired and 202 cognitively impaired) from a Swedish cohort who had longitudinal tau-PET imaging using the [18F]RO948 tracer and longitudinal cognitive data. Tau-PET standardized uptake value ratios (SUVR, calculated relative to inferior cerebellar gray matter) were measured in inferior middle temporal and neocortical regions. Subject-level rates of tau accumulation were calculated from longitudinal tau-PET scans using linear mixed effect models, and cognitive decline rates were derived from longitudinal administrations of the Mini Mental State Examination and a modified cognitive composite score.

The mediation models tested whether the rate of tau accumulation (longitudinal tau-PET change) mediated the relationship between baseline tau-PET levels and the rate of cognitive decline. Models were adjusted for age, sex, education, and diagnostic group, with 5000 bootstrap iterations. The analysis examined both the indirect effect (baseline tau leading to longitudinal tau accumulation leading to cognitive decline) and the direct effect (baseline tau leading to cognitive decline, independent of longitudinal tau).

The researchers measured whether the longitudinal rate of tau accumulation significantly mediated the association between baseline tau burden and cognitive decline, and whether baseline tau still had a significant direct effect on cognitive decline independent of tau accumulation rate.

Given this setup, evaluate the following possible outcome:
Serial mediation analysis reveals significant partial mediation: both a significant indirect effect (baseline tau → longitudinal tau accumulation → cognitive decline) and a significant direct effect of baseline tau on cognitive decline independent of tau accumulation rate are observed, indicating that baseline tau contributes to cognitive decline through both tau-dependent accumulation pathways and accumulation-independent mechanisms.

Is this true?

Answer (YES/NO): YES